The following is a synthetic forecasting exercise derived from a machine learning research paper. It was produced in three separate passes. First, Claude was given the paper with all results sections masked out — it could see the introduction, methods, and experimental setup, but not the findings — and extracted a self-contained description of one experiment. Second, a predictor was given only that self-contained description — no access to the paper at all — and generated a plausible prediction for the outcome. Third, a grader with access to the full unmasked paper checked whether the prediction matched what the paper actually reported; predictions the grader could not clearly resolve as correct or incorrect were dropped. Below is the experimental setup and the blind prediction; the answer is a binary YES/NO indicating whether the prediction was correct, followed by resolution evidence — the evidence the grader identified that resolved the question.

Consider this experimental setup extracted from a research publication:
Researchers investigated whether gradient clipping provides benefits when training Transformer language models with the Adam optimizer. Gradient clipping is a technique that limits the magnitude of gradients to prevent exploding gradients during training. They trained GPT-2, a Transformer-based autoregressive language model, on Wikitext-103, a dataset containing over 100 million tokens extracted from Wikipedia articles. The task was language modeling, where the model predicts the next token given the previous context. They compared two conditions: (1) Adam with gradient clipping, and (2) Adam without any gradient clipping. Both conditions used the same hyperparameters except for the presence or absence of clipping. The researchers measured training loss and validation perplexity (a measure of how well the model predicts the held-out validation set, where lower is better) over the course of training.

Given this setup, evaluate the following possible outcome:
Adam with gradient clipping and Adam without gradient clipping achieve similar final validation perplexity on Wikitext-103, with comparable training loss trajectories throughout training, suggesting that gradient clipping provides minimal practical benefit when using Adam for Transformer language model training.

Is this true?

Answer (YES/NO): YES